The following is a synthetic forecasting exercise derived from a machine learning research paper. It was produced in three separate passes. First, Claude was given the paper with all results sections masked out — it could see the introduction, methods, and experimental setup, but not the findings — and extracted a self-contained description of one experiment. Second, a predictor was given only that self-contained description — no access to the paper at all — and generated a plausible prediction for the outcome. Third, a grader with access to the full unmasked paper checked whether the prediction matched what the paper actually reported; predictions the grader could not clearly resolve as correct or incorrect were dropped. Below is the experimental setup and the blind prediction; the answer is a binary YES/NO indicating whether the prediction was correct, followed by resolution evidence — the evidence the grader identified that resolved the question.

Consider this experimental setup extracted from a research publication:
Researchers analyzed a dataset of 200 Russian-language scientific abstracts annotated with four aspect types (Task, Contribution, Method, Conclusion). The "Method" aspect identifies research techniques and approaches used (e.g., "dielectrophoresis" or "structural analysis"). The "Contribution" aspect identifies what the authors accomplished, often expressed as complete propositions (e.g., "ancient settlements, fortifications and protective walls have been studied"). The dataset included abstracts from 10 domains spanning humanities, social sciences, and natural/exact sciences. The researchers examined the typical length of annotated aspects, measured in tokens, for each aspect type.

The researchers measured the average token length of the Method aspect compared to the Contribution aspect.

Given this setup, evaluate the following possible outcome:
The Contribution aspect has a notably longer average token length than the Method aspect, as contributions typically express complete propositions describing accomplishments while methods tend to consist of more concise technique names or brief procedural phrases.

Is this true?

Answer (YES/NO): YES